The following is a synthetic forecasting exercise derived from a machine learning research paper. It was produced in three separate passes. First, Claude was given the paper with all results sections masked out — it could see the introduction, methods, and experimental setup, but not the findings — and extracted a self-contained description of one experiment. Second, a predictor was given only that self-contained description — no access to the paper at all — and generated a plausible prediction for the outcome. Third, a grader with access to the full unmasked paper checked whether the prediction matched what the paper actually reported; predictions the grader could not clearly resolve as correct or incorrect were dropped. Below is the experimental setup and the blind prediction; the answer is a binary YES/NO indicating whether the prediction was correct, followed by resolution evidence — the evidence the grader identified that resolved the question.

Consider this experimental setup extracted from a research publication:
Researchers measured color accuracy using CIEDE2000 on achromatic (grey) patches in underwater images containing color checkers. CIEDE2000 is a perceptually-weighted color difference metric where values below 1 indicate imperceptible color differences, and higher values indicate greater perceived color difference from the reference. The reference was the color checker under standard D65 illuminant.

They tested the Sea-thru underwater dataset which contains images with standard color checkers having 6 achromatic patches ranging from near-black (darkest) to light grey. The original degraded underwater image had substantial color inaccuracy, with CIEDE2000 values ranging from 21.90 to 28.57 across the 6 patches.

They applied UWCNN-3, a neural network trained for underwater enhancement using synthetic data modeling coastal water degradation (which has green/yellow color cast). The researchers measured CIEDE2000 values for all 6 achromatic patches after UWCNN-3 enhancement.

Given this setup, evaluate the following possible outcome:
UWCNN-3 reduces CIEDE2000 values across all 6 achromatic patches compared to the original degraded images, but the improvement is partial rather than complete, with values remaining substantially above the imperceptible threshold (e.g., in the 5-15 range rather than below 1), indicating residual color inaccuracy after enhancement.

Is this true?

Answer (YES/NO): NO